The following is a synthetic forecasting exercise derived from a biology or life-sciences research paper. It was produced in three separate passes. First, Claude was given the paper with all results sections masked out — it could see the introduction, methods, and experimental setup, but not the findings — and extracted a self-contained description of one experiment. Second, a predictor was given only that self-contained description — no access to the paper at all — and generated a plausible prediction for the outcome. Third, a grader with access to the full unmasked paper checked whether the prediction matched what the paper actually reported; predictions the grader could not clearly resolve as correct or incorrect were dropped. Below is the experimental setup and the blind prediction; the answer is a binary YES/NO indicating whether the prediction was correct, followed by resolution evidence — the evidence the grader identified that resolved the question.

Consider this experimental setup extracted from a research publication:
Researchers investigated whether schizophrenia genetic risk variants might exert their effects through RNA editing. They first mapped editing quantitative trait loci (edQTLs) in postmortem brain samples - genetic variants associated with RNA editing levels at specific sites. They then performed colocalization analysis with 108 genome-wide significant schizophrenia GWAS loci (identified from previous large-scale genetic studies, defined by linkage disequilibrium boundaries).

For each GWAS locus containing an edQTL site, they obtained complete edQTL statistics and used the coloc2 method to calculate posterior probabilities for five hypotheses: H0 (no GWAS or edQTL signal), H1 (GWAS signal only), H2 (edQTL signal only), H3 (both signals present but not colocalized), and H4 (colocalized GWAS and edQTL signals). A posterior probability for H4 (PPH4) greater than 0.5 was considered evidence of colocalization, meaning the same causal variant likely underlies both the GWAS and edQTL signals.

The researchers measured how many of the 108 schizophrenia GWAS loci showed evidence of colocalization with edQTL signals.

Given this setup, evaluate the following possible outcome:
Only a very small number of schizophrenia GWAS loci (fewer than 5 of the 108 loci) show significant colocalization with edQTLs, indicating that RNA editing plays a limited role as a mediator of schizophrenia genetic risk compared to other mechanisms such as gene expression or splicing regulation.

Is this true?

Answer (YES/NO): NO